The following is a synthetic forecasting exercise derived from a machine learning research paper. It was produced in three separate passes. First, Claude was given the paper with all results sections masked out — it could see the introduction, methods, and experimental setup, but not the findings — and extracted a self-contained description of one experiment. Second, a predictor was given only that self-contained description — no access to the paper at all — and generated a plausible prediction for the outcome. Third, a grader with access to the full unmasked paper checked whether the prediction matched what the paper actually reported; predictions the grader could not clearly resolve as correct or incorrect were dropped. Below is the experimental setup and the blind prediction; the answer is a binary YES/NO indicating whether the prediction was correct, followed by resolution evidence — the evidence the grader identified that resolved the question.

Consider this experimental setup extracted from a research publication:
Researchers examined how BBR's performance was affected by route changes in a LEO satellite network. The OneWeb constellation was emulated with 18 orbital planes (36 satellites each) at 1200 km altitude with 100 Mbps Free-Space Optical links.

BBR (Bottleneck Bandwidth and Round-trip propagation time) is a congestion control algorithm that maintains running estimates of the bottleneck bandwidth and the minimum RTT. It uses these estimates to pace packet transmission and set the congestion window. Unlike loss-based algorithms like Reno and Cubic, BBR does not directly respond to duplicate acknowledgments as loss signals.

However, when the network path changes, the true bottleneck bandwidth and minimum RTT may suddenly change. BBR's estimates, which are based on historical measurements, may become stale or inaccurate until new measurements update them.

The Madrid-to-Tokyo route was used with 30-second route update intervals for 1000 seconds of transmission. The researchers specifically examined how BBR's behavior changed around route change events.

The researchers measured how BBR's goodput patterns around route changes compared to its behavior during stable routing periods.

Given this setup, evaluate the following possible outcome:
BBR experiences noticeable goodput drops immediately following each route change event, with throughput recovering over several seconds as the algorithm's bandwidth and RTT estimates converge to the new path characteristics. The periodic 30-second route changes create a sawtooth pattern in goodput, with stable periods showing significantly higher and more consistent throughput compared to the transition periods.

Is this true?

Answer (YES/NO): NO